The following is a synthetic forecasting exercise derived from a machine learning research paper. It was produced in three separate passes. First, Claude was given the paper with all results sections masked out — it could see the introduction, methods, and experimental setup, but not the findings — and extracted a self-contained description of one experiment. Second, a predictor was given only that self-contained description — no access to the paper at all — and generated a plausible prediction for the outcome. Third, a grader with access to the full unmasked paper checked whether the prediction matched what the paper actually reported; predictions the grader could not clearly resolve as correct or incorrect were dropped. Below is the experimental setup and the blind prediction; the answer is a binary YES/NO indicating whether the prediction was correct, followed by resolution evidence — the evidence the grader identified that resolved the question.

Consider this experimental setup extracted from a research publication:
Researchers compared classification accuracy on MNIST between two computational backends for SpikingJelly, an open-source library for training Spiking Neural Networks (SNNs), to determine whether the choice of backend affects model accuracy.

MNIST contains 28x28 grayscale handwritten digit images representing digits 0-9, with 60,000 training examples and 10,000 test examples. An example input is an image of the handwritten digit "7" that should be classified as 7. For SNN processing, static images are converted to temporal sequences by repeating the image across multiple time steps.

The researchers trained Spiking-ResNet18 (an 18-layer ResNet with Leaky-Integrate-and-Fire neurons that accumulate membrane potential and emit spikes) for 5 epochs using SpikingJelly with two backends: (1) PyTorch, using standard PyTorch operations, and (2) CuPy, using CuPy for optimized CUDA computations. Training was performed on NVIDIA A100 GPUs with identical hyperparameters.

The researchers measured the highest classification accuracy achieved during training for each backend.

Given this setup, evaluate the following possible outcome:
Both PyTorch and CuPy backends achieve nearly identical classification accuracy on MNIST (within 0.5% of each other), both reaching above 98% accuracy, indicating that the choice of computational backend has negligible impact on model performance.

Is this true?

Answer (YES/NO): YES